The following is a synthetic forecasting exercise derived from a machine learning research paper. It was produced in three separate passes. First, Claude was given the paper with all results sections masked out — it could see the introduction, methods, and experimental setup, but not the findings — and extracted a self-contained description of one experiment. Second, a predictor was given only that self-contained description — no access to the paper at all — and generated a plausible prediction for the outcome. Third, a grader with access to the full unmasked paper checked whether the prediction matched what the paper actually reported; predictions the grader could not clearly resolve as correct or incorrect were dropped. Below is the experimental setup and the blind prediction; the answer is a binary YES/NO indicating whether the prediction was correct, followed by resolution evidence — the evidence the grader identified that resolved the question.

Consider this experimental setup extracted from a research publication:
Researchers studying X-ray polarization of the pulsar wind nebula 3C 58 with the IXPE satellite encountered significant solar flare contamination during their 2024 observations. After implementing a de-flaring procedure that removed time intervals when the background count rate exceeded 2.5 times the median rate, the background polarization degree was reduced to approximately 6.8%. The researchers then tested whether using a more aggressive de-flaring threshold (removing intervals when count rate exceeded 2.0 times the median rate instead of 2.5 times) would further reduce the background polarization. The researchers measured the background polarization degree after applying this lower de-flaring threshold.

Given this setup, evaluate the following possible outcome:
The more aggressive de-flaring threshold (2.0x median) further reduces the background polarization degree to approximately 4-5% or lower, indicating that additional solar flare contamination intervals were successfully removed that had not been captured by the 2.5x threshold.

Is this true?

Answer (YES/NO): NO